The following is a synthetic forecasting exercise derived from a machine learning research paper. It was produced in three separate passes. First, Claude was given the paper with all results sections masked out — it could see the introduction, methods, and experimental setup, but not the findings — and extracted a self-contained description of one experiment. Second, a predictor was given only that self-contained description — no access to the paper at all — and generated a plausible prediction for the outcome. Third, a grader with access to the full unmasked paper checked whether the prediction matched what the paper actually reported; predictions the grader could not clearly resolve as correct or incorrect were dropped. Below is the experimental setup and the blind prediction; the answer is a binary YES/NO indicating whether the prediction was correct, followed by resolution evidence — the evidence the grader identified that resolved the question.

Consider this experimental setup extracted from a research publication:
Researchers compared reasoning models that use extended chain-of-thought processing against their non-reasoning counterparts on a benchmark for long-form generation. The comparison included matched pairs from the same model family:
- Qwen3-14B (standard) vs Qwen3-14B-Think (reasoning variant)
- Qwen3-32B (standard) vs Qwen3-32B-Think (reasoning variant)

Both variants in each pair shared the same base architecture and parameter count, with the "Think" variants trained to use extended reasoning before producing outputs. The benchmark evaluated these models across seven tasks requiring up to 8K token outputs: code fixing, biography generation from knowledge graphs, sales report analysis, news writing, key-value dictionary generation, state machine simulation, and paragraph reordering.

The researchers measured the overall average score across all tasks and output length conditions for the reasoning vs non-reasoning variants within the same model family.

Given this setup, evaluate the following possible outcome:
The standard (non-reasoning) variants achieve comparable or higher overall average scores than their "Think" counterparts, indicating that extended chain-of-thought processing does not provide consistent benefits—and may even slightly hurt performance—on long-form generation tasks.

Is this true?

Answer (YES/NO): NO